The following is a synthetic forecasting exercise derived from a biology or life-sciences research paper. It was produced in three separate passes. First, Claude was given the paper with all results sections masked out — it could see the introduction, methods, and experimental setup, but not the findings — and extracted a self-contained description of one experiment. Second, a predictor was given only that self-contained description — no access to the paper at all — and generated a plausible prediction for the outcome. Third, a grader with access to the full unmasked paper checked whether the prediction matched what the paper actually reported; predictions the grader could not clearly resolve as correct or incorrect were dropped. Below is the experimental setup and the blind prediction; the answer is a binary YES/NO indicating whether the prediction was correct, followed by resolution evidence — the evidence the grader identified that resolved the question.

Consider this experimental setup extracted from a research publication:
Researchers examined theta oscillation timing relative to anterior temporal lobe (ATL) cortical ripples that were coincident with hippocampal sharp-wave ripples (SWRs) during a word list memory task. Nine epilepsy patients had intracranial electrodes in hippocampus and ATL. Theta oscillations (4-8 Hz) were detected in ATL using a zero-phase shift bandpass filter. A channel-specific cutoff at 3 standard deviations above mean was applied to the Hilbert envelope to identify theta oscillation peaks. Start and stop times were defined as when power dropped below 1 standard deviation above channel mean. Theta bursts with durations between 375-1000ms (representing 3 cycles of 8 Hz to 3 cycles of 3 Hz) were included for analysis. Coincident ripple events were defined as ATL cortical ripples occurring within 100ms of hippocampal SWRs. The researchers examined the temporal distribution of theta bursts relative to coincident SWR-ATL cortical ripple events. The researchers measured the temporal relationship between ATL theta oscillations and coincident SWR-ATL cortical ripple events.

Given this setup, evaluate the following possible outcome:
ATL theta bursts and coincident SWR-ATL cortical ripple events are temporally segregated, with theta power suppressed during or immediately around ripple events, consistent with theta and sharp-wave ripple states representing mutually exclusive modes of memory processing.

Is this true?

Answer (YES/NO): NO